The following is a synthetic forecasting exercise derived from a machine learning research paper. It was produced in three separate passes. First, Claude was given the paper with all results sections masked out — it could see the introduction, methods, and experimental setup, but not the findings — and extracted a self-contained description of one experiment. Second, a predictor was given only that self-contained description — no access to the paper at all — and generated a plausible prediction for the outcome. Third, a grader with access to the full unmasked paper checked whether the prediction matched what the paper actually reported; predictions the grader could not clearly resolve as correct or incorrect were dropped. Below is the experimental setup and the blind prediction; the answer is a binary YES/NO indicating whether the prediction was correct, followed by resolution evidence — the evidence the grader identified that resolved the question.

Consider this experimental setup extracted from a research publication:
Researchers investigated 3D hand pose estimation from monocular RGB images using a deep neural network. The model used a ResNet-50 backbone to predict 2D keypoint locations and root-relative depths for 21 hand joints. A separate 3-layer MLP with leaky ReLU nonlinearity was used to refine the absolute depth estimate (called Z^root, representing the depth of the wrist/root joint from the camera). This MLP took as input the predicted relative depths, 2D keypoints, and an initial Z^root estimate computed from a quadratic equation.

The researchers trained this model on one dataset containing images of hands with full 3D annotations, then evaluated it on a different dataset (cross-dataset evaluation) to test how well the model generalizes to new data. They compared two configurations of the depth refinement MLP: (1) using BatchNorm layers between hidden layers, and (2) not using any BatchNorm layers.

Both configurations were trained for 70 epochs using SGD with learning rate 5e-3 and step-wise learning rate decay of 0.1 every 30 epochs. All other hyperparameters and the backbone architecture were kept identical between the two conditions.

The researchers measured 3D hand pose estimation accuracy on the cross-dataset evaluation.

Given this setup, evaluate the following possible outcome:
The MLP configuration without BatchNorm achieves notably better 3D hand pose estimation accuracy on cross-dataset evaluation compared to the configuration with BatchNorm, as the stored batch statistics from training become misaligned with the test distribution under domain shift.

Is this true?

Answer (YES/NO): YES